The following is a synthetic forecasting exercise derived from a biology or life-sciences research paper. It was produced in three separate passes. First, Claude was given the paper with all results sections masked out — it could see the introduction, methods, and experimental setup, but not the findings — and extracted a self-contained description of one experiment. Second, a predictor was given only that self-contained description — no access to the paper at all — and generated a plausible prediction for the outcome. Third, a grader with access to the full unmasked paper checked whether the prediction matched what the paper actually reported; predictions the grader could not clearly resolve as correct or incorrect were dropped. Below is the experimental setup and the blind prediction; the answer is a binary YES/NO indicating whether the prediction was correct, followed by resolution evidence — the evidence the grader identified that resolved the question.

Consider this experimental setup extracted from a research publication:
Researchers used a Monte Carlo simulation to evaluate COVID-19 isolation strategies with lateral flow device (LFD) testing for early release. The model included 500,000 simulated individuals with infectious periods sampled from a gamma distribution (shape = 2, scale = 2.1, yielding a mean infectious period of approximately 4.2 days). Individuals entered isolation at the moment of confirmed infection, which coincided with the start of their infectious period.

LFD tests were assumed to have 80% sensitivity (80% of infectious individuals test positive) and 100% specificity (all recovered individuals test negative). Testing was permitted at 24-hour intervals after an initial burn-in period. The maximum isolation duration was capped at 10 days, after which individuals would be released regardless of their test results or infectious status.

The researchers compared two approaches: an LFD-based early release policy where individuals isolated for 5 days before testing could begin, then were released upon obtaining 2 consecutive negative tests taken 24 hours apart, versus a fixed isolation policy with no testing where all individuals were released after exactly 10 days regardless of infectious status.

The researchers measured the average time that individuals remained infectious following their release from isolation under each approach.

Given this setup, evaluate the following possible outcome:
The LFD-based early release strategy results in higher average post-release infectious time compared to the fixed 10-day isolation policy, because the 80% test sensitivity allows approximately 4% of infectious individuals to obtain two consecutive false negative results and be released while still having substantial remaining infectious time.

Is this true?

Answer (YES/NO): NO